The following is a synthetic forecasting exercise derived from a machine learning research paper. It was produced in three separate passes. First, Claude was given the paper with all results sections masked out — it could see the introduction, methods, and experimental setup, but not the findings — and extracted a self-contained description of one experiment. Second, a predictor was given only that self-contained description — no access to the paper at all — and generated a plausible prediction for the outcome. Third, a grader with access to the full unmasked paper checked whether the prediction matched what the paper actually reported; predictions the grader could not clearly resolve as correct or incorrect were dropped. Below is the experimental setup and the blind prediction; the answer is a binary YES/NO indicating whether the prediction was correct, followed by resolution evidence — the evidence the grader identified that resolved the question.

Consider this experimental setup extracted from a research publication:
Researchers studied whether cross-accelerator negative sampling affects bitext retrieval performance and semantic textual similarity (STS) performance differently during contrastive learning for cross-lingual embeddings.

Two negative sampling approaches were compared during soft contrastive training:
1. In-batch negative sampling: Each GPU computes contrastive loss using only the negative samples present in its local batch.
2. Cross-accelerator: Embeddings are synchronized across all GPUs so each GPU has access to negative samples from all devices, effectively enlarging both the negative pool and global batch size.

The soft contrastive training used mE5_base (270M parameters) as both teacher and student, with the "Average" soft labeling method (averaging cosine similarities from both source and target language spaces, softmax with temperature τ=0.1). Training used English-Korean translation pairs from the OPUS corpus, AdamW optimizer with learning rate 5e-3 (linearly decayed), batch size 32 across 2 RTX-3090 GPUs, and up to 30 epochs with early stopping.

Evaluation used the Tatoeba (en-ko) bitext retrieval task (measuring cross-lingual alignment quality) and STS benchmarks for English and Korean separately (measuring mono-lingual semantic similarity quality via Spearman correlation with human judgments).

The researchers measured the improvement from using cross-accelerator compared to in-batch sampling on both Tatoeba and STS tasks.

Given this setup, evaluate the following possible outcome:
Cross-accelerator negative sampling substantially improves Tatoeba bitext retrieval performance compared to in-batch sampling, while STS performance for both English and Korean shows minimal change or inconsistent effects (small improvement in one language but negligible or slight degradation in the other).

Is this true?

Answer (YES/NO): NO